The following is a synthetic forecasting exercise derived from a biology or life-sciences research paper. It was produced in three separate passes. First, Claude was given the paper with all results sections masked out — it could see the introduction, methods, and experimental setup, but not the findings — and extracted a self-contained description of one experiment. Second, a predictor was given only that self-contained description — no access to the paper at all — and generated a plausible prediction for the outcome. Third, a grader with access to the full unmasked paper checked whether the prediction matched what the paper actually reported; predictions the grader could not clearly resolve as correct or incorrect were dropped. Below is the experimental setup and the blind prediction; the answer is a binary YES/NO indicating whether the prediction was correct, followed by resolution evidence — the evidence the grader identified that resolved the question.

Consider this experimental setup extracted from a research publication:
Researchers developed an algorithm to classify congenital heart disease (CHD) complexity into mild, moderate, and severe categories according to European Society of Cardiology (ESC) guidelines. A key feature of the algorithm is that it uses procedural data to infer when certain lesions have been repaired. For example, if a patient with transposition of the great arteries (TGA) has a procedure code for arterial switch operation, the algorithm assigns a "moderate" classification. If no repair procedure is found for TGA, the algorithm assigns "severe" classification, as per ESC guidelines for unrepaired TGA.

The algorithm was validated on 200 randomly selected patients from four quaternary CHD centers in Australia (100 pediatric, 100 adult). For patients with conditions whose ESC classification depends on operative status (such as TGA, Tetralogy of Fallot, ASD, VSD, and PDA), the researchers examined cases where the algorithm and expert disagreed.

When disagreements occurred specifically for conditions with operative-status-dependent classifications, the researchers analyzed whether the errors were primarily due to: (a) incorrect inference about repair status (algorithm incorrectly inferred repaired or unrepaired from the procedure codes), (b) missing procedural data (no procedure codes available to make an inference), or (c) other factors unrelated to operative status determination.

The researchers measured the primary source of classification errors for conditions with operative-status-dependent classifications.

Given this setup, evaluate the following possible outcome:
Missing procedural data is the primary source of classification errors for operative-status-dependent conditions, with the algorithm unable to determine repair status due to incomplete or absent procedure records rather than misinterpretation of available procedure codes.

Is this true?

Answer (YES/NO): NO